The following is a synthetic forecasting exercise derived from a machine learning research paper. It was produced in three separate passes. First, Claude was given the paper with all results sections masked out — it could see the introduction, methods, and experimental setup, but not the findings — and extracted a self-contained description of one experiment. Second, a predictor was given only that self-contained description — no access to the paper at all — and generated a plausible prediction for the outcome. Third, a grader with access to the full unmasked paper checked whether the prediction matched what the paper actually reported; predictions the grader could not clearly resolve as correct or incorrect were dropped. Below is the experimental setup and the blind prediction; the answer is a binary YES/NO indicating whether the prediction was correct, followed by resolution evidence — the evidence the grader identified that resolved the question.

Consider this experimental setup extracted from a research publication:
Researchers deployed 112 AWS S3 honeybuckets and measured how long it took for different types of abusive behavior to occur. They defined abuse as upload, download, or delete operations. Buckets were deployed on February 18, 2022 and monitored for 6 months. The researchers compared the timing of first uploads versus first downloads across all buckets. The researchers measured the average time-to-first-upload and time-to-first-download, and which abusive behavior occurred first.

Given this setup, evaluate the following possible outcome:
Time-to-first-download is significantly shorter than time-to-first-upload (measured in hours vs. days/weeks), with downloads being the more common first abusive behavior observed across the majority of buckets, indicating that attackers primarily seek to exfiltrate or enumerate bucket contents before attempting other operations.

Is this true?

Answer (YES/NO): NO